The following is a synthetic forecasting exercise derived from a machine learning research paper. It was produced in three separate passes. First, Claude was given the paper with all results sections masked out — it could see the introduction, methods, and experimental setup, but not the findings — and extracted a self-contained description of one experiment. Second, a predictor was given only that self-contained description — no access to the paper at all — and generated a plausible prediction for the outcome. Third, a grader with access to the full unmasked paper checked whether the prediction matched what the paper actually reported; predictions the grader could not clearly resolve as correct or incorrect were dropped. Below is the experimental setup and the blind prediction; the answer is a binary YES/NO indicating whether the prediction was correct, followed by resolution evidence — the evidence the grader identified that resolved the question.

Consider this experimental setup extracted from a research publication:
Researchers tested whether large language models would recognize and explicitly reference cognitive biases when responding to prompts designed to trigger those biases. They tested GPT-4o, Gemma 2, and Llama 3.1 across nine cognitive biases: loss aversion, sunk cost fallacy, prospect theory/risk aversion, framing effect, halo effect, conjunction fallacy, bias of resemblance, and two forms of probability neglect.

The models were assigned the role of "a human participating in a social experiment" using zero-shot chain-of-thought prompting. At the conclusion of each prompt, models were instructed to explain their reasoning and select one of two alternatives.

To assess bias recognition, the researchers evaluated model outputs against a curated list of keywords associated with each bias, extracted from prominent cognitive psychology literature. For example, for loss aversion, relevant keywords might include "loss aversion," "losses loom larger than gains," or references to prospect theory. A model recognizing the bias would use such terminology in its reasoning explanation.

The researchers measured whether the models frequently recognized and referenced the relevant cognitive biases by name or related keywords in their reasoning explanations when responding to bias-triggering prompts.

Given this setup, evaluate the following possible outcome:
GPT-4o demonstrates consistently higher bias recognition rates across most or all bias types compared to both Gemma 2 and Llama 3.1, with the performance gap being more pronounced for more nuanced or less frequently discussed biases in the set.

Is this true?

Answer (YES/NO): NO